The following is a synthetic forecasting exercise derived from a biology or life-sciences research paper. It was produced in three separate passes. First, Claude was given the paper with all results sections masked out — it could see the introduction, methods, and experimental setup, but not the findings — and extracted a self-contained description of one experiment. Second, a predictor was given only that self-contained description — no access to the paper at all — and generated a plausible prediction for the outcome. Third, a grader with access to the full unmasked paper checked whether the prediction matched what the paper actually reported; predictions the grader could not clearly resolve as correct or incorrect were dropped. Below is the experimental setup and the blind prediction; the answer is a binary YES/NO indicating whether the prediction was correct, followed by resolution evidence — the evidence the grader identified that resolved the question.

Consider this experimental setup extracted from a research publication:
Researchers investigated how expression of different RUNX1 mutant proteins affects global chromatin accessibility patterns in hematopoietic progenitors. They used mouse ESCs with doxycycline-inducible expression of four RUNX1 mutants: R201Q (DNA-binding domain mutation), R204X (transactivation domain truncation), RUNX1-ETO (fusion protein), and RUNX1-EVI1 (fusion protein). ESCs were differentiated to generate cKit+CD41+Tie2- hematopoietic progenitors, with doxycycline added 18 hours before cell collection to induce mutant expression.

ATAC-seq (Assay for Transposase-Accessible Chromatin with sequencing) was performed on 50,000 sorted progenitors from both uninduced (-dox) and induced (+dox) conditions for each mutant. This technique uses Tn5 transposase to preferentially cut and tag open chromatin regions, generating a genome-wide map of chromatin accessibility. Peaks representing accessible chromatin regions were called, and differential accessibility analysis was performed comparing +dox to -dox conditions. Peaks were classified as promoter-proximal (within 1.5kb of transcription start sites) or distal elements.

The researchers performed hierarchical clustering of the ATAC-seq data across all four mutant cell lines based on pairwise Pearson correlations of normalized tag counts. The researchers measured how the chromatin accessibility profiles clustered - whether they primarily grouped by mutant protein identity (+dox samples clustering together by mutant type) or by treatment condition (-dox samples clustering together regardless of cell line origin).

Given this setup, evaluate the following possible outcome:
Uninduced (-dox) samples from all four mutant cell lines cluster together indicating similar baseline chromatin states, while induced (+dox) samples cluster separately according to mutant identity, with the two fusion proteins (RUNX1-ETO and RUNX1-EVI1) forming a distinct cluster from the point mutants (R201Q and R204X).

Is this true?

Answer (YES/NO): NO